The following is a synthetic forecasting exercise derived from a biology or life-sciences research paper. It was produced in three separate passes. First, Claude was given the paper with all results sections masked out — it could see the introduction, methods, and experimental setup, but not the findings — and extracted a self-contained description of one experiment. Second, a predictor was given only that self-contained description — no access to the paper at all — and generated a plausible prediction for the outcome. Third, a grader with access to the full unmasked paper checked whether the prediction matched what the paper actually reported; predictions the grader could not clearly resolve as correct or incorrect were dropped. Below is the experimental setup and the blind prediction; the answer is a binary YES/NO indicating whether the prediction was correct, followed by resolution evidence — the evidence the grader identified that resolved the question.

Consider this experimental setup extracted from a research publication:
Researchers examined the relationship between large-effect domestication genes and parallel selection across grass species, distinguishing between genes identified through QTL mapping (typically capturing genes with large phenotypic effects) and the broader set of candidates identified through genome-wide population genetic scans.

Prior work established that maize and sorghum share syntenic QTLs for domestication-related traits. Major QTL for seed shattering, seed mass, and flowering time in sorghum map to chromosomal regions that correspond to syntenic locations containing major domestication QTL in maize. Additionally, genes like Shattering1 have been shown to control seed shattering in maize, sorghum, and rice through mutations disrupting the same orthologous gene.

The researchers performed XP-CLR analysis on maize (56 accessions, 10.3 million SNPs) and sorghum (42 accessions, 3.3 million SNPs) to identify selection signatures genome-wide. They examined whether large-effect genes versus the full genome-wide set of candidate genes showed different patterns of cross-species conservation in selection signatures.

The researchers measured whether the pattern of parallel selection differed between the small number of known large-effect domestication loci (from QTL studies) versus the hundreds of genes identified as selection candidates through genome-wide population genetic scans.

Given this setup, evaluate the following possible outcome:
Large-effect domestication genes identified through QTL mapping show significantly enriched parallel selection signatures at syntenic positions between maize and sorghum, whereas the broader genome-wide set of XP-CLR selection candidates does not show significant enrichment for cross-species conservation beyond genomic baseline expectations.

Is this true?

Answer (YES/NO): YES